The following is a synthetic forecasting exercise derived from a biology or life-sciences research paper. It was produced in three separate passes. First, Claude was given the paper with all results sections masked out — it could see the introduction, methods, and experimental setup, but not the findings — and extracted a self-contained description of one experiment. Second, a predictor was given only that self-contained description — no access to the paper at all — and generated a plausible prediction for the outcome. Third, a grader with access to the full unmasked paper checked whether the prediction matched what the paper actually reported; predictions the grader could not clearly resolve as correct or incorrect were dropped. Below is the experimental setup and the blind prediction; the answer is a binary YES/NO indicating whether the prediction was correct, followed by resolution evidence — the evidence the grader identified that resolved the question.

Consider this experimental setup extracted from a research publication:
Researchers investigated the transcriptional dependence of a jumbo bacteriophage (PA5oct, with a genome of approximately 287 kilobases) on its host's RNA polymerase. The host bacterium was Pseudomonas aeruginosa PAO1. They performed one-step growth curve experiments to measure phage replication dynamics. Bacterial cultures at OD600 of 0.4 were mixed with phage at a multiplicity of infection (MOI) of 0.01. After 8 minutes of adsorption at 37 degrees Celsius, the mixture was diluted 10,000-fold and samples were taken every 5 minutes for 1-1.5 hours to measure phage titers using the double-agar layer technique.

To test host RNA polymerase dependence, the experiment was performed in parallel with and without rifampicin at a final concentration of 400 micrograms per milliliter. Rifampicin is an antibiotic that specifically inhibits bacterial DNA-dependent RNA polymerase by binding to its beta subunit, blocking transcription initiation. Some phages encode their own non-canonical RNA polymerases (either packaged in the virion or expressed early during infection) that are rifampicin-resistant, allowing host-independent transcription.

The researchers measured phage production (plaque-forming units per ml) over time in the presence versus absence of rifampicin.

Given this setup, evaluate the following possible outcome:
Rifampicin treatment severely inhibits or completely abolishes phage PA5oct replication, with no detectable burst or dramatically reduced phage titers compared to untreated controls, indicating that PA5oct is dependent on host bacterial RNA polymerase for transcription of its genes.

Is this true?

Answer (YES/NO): YES